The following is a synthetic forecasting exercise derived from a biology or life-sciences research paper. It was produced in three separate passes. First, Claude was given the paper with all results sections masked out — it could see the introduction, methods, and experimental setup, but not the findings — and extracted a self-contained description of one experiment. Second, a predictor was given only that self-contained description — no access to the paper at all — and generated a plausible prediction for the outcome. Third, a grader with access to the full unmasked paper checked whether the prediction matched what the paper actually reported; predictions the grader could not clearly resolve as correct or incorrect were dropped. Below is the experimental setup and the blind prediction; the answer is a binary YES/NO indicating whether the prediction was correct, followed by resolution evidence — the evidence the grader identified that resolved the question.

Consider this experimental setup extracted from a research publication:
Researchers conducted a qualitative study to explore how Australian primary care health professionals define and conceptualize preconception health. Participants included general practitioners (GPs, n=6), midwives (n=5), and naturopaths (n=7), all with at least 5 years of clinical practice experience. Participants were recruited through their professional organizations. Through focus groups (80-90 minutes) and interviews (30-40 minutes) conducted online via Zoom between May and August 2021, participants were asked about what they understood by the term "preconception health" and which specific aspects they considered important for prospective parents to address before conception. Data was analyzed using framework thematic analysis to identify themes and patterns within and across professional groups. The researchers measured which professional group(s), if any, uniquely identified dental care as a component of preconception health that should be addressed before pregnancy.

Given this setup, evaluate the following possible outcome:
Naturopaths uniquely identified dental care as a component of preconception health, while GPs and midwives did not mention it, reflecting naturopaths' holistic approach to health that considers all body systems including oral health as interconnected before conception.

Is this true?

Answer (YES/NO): YES